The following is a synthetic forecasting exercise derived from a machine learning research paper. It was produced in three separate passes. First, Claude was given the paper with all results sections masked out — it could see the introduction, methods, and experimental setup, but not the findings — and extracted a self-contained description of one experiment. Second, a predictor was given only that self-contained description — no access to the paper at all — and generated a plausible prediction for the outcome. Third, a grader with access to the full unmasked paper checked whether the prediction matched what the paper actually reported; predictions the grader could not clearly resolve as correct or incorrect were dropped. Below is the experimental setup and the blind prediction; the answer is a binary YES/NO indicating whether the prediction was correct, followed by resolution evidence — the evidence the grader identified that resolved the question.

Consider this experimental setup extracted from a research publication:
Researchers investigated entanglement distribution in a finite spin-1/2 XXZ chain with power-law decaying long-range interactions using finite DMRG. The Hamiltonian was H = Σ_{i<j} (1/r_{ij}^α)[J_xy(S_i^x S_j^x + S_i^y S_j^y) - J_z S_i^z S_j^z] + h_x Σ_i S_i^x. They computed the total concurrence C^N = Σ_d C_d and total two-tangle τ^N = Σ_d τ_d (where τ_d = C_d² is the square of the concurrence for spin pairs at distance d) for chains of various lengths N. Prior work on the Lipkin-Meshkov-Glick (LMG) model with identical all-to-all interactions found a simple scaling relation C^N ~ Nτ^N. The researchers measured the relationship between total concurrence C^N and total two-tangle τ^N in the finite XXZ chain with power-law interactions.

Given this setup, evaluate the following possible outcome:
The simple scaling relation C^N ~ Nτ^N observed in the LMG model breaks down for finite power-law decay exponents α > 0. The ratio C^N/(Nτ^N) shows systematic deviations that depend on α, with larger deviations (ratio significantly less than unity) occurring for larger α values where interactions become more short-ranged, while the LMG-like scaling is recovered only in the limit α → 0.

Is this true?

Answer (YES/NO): NO